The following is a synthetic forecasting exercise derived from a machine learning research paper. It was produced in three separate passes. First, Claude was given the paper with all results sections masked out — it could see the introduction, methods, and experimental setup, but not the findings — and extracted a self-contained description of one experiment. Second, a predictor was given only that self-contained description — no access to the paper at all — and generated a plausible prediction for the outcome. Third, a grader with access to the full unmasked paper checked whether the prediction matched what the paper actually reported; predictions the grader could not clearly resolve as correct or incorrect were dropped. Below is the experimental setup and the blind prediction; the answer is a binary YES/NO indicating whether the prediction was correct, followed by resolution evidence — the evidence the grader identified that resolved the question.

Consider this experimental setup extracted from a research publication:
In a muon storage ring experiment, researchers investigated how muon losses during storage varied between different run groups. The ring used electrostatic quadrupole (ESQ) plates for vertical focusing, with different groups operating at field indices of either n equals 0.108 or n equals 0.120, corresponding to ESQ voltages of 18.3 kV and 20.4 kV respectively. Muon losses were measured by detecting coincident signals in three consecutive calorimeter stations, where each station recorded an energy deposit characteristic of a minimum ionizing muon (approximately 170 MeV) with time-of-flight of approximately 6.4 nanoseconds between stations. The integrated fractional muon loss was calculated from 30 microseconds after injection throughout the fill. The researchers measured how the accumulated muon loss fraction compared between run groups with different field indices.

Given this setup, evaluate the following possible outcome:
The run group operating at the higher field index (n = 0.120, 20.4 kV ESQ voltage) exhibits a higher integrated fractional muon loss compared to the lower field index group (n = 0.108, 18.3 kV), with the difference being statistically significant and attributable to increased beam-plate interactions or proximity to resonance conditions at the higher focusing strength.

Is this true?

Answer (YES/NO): NO